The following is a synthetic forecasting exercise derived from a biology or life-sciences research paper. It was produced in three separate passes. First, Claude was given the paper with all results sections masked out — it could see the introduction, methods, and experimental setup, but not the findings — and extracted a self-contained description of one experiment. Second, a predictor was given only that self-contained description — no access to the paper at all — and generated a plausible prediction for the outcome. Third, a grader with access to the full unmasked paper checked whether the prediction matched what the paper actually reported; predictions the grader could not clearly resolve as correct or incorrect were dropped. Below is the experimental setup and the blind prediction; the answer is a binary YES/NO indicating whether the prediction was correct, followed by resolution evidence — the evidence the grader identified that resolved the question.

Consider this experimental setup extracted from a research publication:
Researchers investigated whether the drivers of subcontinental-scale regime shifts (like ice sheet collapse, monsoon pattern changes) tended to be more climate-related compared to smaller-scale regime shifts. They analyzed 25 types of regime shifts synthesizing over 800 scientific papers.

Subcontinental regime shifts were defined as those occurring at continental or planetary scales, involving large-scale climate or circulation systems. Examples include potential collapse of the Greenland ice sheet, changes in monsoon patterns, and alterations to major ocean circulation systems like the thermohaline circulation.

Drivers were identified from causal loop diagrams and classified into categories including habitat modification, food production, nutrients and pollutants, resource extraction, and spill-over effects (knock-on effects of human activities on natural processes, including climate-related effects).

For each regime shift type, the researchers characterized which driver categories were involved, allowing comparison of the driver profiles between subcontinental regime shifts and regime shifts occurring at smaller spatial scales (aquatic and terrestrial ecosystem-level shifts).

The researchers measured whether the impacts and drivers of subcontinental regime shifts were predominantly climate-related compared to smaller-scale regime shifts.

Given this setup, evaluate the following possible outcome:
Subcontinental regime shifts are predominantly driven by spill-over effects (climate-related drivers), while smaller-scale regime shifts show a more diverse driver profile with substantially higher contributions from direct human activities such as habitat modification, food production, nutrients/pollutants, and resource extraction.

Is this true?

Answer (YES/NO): YES